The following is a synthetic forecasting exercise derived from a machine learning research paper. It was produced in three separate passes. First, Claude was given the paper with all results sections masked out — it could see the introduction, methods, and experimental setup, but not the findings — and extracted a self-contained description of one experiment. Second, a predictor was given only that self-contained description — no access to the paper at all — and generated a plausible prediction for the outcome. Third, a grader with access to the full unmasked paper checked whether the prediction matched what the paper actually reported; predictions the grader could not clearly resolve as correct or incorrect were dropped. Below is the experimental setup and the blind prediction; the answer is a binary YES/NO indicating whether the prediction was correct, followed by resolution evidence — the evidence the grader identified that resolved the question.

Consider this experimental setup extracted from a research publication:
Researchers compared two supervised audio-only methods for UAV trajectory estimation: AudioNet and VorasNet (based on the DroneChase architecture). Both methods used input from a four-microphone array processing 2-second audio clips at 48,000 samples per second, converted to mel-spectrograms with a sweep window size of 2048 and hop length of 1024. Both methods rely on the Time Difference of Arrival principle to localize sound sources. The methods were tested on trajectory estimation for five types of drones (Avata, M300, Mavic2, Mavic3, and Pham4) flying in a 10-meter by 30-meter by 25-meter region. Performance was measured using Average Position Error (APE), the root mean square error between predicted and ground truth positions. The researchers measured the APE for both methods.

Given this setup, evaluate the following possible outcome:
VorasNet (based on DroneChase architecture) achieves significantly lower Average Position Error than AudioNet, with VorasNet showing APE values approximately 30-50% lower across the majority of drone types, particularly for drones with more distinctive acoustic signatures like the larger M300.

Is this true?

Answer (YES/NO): NO